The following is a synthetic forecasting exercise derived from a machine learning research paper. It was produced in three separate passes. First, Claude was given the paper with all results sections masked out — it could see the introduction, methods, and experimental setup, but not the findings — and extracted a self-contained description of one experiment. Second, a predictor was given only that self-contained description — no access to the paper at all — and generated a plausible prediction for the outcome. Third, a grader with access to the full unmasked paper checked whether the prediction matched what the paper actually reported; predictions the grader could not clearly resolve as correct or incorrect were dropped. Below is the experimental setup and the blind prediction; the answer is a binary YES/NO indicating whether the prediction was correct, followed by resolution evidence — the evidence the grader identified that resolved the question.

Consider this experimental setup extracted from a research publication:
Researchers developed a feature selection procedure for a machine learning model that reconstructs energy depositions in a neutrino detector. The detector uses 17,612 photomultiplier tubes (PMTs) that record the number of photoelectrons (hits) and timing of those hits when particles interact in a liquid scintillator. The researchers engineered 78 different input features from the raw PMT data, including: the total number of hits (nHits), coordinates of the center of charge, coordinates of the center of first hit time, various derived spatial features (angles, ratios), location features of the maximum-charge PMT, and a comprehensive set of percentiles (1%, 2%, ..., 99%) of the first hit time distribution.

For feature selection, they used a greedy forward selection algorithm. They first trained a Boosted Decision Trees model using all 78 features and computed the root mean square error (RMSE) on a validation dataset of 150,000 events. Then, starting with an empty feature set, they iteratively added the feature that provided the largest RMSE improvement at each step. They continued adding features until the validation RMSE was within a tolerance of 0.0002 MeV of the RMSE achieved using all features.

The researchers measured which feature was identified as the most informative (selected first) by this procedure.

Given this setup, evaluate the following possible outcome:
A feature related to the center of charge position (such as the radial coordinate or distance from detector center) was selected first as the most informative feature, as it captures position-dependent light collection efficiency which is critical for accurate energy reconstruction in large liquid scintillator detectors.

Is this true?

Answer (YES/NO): NO